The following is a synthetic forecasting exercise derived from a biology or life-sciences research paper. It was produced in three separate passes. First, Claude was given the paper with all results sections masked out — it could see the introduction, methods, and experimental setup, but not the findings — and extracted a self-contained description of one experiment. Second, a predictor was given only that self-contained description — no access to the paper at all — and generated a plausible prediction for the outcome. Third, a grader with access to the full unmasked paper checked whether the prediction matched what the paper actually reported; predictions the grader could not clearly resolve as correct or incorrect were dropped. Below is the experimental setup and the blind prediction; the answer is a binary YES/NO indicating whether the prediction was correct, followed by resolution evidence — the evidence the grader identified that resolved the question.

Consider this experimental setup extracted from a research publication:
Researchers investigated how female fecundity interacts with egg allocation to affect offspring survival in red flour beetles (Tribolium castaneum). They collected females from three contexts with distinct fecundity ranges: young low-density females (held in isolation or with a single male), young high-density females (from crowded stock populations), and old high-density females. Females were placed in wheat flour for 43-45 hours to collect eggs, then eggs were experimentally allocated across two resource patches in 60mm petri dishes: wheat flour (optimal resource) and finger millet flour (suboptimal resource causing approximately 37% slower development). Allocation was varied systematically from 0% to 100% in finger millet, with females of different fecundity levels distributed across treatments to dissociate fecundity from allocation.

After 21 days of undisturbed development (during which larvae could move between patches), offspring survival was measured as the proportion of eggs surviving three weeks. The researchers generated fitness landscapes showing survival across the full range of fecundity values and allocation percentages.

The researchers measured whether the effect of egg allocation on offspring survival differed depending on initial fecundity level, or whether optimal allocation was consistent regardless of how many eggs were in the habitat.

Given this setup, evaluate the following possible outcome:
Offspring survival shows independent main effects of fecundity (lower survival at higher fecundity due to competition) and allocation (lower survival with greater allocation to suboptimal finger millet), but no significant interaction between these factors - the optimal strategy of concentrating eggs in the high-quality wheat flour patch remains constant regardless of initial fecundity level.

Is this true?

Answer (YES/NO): NO